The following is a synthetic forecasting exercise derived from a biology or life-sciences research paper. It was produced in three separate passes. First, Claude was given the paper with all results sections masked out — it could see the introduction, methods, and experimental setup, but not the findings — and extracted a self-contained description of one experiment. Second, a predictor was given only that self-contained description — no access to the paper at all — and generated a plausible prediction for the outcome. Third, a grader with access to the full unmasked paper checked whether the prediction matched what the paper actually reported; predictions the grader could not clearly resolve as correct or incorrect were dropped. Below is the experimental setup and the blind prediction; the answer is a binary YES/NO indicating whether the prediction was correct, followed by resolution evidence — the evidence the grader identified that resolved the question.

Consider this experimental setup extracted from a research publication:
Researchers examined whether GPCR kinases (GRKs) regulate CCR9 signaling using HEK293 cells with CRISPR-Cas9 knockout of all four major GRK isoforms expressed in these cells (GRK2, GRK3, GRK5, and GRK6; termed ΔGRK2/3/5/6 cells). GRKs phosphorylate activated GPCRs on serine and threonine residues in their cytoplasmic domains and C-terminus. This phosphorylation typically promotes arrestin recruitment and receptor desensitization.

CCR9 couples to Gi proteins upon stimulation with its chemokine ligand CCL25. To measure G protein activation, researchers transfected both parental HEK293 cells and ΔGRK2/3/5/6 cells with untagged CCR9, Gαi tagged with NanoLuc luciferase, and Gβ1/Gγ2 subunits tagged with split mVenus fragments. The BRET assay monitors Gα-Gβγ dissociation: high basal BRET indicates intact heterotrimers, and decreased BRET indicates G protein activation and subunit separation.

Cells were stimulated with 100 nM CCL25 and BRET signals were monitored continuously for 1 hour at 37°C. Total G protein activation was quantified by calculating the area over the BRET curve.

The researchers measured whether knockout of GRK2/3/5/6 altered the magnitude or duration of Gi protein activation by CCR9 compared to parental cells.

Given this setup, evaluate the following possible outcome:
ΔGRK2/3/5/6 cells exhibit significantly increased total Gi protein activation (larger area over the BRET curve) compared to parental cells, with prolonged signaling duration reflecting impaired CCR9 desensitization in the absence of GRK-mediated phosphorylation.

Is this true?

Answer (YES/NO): YES